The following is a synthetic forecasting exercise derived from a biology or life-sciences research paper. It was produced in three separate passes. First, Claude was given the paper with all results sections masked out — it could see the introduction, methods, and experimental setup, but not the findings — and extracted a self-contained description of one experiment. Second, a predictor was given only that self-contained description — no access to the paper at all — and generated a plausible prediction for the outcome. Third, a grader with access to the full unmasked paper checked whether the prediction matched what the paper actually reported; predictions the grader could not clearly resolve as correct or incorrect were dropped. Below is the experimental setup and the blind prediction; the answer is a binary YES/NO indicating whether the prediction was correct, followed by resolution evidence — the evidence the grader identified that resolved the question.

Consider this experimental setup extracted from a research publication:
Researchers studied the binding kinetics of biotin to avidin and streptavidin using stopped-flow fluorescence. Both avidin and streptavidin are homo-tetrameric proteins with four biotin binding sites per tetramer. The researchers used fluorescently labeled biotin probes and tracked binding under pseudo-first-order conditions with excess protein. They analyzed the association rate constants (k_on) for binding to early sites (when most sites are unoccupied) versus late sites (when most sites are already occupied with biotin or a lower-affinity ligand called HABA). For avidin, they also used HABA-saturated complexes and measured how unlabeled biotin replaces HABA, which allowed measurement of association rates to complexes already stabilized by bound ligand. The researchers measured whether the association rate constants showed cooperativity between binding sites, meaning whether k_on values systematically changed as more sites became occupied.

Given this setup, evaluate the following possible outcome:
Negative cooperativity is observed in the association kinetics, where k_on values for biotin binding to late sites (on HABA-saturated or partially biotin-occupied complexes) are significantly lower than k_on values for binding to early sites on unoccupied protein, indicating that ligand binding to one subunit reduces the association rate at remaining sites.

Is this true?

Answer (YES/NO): NO